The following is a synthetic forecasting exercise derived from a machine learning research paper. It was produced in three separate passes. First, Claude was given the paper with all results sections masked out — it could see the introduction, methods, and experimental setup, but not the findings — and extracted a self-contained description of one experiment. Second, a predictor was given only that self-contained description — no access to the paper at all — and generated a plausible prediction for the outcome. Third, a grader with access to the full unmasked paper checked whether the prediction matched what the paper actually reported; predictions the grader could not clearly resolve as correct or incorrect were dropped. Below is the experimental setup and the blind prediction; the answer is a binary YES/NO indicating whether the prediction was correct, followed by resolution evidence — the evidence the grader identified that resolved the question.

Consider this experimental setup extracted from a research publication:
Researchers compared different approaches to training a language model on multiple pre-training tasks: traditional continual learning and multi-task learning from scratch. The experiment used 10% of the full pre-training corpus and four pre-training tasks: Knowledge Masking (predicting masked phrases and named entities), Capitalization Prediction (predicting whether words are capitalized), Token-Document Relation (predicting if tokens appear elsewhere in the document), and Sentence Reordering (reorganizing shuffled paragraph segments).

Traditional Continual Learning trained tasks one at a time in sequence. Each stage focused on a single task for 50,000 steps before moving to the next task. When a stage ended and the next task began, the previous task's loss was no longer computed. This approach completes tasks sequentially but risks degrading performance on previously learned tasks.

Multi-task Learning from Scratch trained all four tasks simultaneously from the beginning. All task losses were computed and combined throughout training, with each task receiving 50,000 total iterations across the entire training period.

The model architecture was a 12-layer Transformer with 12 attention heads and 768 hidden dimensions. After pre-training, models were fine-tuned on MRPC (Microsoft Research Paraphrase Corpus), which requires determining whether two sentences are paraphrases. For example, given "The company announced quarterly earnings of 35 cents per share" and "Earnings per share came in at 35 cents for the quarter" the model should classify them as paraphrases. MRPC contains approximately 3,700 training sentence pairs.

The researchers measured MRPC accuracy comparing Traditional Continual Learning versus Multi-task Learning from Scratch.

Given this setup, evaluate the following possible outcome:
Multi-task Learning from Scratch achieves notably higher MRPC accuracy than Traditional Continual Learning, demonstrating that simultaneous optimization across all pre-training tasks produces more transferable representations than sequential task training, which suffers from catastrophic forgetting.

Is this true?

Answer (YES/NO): NO